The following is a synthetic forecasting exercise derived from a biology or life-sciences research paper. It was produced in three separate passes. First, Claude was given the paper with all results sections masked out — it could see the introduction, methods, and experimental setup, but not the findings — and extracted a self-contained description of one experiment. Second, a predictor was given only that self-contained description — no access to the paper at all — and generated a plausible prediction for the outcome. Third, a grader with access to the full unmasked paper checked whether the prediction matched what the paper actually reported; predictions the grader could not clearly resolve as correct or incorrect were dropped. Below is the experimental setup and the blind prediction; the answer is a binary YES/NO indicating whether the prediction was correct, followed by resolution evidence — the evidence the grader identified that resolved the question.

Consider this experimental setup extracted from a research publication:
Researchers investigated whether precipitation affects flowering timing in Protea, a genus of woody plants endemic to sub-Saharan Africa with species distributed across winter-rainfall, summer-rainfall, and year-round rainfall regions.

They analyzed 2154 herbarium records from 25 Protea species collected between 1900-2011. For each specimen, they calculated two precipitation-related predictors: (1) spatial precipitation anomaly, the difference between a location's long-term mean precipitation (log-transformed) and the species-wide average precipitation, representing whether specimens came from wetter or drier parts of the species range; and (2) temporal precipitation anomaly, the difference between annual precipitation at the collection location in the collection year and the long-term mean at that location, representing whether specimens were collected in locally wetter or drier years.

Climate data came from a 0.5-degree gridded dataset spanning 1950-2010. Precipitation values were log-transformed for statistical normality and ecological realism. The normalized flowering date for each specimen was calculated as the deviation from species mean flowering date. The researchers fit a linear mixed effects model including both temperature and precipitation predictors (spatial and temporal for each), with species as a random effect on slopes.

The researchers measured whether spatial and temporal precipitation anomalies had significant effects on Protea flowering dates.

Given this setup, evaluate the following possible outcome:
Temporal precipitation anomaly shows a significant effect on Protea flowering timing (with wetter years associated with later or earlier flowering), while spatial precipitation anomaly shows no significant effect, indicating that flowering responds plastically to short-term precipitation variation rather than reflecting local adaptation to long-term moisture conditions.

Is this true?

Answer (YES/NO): NO